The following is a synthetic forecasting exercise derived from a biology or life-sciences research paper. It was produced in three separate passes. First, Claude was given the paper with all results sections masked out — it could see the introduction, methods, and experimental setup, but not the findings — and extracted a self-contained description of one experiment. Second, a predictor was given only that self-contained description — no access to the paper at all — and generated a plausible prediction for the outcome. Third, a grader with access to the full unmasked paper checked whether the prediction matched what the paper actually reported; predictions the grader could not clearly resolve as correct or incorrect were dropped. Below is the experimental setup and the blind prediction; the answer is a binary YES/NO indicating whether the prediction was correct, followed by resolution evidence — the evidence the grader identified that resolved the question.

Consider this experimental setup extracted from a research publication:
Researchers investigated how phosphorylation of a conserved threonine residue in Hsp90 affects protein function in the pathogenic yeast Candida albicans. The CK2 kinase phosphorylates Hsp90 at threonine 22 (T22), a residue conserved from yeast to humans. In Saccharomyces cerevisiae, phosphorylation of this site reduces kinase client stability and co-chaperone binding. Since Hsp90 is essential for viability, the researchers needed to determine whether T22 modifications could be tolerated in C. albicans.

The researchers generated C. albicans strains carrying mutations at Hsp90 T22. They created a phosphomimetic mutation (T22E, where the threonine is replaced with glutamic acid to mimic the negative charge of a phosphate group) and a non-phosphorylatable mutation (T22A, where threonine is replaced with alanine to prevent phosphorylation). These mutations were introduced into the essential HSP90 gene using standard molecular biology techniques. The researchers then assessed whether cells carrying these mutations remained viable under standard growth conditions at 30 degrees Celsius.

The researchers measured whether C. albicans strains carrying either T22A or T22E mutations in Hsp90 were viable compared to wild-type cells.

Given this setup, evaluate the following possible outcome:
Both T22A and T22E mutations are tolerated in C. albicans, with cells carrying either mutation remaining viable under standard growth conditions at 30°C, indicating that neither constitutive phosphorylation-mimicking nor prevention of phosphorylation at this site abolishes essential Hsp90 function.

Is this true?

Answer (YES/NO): YES